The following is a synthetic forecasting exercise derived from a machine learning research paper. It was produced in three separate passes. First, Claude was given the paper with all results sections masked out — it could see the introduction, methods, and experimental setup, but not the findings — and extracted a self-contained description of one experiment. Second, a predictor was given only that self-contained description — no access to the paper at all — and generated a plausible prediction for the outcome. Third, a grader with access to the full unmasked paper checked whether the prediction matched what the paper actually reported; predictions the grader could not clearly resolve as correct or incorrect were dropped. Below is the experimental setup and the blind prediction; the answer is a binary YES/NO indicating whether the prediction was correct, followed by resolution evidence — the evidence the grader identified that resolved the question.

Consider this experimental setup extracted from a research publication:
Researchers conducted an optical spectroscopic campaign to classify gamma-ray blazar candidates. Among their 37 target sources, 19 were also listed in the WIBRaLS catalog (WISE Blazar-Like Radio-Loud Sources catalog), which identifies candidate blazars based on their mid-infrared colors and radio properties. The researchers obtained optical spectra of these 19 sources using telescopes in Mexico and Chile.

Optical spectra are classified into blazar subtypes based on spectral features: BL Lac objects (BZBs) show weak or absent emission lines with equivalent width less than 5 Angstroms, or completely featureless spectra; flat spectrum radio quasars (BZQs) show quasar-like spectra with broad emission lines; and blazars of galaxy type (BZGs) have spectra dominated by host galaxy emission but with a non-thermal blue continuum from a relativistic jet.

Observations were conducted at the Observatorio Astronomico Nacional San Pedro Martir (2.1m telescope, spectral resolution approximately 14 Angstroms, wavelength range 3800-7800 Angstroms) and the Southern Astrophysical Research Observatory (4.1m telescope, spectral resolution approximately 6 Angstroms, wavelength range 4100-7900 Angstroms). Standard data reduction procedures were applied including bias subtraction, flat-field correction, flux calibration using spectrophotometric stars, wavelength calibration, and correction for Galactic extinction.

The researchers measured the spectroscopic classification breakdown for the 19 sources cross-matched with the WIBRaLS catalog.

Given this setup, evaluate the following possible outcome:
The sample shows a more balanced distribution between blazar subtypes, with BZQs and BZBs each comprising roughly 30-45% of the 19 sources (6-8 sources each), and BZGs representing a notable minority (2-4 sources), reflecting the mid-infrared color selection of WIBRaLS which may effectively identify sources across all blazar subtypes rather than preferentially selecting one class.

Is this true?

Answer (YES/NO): NO